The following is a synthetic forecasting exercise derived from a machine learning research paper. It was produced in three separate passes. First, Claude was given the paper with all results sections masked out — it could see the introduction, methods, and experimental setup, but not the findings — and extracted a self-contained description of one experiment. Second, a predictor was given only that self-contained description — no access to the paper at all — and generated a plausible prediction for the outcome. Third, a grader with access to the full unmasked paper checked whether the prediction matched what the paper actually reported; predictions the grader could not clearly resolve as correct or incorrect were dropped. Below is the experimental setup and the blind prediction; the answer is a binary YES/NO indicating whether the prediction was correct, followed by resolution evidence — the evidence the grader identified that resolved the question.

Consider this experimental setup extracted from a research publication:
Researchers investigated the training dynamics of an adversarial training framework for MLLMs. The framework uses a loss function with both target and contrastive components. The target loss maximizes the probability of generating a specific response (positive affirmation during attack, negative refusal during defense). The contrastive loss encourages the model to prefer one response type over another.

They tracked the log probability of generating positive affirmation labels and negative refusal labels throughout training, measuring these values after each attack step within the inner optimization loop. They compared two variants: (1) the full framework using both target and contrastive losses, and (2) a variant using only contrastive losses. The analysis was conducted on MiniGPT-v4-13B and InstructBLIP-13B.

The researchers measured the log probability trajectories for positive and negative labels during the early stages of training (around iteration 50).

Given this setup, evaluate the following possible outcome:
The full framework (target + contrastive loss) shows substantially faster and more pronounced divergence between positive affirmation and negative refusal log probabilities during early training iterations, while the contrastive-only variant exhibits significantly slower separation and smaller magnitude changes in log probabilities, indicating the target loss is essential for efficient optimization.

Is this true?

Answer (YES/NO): YES